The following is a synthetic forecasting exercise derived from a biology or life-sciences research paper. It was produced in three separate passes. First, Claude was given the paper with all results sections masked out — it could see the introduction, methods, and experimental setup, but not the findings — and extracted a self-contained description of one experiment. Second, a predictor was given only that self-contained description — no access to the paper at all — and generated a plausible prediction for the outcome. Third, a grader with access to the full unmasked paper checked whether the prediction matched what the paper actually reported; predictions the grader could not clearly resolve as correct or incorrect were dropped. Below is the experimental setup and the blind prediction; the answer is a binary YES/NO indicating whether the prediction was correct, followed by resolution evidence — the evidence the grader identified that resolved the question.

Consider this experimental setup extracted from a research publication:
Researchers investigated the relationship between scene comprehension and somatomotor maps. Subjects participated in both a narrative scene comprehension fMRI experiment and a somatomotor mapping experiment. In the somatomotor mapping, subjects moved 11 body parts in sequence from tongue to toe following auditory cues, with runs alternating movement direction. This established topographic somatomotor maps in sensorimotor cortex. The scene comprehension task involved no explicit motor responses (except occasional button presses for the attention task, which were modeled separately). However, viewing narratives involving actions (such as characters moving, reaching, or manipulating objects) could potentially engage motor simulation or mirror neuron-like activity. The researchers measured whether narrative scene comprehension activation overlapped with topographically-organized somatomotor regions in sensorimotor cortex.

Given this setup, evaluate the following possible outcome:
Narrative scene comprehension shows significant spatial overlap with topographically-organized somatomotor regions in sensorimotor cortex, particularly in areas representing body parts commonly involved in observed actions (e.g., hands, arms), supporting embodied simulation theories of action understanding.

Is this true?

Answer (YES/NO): NO